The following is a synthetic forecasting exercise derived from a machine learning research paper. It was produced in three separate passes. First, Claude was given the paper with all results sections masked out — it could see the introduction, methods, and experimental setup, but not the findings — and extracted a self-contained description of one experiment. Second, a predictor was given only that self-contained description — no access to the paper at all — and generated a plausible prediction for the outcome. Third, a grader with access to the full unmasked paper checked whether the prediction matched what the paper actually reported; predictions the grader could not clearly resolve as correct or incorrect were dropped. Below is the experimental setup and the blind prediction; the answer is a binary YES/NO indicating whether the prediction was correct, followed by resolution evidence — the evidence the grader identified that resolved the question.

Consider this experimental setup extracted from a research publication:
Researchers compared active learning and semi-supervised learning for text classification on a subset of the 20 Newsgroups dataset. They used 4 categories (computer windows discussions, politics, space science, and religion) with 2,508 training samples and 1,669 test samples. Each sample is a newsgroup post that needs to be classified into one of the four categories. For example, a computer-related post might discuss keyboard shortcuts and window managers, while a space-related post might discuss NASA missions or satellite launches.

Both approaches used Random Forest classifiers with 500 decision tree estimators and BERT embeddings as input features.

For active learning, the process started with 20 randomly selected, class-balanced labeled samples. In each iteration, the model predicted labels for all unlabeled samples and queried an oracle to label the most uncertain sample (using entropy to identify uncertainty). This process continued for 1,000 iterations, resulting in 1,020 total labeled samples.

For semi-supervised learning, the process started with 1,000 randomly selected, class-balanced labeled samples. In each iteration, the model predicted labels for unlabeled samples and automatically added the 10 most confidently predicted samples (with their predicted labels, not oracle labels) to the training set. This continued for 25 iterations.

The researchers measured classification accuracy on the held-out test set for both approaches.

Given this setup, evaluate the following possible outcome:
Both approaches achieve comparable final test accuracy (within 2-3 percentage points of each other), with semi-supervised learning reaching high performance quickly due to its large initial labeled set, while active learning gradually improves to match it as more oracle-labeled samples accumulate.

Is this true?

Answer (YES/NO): NO